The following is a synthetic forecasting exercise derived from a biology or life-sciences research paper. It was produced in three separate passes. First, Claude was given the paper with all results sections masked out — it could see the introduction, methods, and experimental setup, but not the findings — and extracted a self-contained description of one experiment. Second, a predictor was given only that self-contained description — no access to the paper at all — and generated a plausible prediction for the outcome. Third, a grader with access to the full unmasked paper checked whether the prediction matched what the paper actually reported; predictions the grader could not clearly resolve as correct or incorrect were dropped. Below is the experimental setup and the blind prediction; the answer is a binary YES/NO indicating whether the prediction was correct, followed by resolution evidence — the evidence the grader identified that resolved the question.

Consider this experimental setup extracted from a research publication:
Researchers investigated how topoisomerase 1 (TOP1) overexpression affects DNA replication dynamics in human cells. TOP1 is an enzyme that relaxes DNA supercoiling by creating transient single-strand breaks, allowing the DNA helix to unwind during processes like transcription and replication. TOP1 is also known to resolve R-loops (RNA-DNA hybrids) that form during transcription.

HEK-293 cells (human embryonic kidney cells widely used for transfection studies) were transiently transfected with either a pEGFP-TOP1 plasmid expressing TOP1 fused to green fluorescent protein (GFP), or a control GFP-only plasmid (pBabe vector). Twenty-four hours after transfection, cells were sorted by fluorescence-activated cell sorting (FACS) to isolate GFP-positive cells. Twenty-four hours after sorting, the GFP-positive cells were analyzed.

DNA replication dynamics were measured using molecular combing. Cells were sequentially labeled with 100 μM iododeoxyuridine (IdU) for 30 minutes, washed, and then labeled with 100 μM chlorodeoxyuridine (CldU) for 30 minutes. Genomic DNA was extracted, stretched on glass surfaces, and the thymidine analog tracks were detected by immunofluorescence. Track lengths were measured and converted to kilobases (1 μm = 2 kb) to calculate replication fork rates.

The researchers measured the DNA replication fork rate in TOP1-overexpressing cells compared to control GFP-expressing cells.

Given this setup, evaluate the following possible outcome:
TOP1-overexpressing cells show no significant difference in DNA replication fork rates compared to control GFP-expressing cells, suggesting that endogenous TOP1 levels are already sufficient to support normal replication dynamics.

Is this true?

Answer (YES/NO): NO